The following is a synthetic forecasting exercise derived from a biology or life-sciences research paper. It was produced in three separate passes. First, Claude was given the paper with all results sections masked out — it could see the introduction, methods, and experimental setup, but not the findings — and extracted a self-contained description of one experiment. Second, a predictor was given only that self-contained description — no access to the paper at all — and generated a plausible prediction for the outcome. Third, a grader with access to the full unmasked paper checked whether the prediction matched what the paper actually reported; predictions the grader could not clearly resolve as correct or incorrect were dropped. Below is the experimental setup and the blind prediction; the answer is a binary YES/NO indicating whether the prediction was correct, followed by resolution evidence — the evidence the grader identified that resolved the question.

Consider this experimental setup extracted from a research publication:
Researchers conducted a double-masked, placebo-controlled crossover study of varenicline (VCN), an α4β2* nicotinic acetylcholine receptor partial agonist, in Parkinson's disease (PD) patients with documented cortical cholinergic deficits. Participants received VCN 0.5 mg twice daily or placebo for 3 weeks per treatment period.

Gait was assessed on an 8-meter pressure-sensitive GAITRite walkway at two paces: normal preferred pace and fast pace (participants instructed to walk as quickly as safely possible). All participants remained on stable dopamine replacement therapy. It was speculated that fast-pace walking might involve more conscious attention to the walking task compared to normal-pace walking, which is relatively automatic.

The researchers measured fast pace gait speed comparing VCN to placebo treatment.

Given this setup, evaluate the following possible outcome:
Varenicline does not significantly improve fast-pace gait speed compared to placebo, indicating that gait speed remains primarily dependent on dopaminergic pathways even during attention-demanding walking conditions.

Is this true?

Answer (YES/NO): YES